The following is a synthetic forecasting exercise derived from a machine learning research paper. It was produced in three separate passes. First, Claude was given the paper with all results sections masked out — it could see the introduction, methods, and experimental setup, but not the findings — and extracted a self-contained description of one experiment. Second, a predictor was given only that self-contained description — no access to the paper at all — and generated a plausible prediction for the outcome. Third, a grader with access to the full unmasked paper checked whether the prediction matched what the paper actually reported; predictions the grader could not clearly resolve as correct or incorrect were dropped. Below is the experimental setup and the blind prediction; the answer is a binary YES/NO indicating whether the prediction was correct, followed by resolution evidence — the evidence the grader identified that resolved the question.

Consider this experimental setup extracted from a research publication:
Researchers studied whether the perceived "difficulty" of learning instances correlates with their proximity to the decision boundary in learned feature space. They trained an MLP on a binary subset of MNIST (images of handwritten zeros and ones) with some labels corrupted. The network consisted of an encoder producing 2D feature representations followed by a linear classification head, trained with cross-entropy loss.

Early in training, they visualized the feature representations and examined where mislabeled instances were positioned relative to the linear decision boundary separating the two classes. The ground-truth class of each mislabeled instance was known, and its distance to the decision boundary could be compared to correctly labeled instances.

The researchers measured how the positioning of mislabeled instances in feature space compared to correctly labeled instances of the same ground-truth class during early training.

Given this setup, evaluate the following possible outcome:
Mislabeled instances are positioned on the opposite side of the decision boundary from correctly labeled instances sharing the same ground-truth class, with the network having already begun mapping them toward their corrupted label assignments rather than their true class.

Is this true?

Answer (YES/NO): NO